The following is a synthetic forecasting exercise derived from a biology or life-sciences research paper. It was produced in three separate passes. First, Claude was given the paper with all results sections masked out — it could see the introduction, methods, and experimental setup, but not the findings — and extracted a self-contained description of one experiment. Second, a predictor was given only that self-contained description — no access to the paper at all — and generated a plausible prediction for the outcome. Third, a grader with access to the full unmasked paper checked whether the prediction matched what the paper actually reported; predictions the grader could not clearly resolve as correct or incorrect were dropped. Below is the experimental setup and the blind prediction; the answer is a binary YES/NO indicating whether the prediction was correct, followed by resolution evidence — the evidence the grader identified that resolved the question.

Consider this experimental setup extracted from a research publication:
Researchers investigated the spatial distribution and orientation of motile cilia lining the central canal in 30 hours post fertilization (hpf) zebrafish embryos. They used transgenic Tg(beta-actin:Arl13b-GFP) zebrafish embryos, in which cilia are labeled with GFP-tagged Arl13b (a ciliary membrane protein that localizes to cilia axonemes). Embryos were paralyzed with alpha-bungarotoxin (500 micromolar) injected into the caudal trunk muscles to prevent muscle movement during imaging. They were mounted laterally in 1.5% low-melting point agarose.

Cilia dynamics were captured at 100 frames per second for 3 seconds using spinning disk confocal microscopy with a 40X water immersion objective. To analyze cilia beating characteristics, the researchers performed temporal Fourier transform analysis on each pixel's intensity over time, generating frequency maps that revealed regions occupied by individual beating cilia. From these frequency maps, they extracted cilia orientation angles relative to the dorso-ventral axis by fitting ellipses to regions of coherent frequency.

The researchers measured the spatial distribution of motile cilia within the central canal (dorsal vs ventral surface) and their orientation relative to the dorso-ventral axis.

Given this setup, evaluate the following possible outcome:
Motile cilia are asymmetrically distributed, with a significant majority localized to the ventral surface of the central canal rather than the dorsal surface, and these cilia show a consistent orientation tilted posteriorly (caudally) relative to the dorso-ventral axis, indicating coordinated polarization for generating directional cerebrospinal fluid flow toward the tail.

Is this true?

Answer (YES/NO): YES